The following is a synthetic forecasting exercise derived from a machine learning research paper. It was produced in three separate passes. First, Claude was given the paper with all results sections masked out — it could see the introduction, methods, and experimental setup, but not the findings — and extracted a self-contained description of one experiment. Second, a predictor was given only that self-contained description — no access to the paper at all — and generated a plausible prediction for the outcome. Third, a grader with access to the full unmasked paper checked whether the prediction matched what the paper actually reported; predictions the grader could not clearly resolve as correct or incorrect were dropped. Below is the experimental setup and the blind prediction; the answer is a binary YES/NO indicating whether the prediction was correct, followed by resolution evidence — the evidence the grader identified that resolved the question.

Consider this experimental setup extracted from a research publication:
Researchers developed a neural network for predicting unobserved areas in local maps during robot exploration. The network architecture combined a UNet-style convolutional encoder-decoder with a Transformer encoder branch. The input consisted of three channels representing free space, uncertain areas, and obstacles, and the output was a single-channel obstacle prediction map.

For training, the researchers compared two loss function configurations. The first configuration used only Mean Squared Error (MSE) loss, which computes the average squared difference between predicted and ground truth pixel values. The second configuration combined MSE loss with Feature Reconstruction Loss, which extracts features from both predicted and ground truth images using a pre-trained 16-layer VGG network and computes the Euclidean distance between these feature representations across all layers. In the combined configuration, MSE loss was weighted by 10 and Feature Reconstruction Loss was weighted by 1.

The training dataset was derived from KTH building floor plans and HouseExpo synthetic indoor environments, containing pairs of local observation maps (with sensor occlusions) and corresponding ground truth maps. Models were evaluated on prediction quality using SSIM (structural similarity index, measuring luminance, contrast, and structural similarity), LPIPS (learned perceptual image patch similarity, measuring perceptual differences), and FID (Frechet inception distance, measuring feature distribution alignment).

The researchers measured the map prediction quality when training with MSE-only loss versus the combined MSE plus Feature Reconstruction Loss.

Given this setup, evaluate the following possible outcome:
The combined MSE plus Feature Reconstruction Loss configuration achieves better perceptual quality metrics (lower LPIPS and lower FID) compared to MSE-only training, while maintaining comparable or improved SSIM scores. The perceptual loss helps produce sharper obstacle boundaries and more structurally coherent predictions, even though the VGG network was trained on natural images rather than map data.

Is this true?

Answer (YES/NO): YES